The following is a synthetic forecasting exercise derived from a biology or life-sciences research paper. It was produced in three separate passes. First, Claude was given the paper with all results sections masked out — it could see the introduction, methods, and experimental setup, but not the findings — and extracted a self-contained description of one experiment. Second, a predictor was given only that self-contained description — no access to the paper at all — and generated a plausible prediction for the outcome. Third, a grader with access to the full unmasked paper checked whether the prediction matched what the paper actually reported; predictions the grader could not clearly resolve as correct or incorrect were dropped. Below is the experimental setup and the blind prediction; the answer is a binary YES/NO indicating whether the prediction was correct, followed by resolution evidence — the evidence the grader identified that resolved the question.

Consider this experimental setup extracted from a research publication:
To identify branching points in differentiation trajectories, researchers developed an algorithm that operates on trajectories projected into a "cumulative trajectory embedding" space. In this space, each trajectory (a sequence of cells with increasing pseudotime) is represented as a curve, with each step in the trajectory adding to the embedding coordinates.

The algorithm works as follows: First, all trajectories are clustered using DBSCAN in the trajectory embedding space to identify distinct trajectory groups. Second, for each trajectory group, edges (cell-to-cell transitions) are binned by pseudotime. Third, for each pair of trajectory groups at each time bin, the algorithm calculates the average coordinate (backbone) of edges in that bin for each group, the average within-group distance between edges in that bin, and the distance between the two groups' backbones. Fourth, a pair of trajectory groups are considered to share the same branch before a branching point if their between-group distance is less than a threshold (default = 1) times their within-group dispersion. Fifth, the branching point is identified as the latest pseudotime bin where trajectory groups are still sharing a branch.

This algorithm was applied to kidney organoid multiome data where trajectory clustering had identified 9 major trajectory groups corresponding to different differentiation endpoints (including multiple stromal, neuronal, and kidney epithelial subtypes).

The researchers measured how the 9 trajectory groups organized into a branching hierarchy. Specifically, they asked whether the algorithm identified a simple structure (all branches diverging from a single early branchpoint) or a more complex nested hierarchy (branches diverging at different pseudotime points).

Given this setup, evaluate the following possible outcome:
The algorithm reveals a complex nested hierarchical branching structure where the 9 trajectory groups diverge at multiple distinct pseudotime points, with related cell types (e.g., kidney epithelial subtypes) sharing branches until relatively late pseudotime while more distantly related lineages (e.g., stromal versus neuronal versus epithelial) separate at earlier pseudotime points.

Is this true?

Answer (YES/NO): YES